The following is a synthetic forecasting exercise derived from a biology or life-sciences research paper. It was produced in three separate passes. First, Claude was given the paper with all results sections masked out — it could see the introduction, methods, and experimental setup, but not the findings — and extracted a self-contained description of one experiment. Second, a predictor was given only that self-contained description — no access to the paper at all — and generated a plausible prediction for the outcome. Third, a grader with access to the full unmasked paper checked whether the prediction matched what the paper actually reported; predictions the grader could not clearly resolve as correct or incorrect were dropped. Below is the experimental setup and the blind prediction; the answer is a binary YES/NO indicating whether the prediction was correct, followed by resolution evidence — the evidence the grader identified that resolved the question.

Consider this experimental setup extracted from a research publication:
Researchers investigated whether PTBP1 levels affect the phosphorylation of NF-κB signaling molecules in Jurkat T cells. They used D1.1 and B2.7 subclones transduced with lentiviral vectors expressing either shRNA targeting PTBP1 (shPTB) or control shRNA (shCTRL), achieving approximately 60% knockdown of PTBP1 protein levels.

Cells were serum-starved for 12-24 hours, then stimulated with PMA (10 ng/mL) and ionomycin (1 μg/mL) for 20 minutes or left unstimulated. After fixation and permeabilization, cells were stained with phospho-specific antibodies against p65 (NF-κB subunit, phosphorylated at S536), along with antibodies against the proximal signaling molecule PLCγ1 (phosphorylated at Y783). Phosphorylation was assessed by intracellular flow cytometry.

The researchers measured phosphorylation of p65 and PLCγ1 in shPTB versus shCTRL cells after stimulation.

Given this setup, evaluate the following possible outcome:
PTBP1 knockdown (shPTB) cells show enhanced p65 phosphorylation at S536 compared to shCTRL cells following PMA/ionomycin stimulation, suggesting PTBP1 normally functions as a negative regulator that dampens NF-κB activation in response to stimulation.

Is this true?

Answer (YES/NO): NO